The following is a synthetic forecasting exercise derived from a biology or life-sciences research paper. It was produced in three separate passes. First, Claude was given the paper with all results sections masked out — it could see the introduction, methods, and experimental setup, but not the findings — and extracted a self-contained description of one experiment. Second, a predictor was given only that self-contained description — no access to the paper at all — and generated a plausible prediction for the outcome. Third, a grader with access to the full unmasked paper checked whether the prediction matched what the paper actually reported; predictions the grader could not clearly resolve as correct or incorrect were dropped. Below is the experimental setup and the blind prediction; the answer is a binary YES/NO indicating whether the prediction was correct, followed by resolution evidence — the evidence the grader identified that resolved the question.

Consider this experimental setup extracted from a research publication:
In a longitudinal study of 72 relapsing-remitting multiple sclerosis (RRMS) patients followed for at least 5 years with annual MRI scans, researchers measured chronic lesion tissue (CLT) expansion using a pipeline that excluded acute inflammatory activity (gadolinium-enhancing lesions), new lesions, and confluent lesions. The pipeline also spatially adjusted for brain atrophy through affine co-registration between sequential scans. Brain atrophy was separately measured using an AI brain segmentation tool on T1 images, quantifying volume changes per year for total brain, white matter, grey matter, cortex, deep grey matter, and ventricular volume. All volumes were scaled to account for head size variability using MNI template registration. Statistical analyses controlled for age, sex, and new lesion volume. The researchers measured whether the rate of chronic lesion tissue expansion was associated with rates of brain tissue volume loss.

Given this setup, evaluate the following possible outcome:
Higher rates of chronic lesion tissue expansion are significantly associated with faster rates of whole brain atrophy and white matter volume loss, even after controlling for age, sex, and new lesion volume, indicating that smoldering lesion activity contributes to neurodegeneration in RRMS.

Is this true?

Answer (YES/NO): YES